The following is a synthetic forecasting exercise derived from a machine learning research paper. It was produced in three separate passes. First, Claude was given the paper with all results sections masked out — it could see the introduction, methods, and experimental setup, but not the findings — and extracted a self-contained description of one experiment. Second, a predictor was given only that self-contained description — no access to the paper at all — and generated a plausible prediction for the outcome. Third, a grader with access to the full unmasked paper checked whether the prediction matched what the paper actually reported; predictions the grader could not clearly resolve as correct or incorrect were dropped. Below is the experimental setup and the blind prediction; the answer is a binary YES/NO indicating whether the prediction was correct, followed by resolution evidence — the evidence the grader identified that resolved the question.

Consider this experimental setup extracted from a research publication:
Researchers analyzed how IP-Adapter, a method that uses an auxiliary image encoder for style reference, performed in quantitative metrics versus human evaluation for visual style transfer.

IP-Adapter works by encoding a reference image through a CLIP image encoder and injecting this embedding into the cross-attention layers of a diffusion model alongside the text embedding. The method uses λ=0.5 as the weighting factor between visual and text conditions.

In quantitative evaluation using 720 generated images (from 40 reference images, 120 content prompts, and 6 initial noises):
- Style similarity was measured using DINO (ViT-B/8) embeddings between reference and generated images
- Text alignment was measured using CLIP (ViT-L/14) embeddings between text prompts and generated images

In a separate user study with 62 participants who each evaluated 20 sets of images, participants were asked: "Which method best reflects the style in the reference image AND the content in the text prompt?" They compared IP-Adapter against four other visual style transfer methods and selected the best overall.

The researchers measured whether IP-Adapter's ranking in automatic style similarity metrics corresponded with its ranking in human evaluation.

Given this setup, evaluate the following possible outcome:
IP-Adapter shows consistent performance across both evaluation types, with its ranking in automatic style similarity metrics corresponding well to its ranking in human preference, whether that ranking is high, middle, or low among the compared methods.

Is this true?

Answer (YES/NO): NO